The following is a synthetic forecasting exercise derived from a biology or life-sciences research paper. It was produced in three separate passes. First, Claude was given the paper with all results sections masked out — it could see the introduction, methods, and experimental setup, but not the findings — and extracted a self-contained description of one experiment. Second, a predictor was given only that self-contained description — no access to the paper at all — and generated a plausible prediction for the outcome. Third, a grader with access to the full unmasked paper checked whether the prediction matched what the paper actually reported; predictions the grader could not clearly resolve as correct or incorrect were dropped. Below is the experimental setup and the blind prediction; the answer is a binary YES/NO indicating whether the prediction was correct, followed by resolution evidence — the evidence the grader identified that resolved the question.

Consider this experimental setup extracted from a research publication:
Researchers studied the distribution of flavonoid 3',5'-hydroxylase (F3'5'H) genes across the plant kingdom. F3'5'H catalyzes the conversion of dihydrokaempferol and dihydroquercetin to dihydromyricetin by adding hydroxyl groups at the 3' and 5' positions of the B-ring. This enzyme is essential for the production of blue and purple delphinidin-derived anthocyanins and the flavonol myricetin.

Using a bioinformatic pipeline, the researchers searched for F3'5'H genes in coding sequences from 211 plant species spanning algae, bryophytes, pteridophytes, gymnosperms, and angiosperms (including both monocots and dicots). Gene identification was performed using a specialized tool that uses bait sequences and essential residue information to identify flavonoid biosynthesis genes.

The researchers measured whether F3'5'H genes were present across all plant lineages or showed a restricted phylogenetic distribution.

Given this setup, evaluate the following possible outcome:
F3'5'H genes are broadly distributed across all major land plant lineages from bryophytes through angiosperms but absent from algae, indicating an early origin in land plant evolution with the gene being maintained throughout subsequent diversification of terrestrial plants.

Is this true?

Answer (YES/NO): NO